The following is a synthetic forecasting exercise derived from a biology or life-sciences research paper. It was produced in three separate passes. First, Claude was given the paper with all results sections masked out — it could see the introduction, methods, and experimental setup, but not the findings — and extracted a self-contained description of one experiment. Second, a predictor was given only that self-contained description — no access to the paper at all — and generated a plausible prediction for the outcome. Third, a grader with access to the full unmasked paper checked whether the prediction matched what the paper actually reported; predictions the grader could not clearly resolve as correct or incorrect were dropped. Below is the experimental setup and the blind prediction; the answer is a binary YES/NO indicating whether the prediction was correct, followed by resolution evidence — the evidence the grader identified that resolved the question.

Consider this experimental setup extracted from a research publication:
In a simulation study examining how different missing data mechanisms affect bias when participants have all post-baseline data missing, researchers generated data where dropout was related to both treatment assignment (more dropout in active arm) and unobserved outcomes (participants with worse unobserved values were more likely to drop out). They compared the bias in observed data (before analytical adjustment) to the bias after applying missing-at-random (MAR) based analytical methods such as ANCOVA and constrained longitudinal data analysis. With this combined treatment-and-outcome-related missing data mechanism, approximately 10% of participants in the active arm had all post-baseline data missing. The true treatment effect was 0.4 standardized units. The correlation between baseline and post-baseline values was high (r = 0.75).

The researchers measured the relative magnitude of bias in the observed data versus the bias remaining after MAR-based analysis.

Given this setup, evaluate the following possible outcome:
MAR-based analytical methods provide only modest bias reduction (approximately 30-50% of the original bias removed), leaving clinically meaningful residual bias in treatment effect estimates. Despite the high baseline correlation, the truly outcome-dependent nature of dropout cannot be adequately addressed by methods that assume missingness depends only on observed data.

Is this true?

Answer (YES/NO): NO